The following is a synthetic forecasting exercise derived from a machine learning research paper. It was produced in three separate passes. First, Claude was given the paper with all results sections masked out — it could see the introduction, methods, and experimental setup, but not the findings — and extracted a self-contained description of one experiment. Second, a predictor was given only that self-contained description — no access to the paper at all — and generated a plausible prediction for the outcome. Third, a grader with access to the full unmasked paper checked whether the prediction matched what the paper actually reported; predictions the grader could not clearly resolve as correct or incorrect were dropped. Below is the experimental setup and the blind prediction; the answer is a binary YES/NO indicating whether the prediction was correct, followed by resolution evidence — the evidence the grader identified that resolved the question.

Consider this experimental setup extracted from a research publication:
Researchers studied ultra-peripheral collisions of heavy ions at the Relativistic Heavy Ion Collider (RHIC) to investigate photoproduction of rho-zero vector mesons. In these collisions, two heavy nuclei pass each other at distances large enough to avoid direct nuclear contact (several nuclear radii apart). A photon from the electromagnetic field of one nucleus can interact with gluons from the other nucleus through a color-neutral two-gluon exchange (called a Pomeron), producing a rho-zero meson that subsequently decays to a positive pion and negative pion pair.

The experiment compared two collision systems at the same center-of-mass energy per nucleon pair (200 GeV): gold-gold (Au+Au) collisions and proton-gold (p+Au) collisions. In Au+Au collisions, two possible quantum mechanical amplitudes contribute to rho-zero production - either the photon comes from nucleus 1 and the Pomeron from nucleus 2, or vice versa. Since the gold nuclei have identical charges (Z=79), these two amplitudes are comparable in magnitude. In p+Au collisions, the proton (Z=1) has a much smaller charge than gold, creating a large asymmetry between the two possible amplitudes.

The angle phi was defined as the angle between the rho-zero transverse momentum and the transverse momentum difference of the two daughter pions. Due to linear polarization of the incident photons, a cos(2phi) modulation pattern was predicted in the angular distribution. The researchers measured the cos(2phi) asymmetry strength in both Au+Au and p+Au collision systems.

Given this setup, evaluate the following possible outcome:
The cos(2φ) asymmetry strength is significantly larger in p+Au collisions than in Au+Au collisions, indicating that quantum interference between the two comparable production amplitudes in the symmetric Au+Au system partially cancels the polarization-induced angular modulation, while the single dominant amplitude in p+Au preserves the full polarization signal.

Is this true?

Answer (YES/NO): NO